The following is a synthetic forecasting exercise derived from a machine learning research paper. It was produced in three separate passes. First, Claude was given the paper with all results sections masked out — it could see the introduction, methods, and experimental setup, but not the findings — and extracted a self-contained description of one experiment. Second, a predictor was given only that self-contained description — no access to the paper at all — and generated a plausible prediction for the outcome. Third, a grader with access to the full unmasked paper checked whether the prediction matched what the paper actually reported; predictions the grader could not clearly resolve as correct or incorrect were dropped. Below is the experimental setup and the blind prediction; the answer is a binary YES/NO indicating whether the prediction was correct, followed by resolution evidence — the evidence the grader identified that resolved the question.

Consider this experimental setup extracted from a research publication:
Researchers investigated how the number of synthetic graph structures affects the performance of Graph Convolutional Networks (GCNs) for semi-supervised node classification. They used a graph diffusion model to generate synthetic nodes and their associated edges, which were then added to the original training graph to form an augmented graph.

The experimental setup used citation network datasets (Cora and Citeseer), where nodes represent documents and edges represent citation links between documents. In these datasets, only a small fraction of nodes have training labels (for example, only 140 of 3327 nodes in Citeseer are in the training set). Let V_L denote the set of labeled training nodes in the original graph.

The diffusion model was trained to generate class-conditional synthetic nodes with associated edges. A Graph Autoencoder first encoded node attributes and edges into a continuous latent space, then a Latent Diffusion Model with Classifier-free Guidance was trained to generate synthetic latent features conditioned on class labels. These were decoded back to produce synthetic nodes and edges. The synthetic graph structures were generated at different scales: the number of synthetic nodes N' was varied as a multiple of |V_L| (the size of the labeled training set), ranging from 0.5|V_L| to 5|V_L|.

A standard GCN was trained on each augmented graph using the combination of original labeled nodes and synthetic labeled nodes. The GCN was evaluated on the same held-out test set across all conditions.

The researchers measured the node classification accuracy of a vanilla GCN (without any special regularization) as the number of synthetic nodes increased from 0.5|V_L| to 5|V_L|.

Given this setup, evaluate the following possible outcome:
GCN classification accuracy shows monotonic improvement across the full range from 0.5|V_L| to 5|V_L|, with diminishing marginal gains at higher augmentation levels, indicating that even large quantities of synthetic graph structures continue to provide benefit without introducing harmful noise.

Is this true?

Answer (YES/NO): NO